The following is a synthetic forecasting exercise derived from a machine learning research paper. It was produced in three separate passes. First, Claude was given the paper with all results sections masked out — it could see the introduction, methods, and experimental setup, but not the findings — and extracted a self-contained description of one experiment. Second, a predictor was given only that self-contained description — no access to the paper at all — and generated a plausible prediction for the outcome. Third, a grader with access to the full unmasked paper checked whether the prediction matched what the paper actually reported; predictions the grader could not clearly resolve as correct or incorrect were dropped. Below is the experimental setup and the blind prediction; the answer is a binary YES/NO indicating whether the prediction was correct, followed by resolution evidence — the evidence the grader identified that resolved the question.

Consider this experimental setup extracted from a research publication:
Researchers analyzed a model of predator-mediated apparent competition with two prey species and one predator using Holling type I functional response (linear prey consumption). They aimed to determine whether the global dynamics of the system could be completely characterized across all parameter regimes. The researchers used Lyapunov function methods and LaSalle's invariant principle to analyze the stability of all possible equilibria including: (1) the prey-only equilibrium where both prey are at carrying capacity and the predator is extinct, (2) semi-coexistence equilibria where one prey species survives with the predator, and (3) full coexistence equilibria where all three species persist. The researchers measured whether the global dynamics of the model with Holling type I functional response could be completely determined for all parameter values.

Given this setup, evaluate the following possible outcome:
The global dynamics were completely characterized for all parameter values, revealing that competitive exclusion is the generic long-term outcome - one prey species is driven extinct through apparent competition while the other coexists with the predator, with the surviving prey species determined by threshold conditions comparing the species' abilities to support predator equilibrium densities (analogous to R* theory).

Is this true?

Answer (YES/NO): NO